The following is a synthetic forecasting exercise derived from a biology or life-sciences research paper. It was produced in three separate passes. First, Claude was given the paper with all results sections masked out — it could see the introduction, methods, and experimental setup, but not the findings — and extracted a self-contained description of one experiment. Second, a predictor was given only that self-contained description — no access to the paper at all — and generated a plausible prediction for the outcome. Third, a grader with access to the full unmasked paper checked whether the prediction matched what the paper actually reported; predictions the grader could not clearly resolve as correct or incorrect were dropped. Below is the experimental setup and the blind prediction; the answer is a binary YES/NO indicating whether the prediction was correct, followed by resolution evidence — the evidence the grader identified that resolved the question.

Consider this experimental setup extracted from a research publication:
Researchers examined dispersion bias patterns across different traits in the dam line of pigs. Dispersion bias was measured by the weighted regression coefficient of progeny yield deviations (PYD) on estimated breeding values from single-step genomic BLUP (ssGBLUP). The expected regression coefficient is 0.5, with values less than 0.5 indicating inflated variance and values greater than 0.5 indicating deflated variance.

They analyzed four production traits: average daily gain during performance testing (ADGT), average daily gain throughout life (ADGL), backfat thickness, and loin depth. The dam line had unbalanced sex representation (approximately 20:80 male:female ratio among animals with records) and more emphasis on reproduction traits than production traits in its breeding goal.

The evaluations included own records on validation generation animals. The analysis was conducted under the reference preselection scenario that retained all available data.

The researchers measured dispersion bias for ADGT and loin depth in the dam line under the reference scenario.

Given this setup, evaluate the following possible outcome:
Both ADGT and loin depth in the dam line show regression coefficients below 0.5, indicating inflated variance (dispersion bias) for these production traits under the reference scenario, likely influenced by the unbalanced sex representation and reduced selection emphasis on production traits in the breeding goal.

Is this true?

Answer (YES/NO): NO